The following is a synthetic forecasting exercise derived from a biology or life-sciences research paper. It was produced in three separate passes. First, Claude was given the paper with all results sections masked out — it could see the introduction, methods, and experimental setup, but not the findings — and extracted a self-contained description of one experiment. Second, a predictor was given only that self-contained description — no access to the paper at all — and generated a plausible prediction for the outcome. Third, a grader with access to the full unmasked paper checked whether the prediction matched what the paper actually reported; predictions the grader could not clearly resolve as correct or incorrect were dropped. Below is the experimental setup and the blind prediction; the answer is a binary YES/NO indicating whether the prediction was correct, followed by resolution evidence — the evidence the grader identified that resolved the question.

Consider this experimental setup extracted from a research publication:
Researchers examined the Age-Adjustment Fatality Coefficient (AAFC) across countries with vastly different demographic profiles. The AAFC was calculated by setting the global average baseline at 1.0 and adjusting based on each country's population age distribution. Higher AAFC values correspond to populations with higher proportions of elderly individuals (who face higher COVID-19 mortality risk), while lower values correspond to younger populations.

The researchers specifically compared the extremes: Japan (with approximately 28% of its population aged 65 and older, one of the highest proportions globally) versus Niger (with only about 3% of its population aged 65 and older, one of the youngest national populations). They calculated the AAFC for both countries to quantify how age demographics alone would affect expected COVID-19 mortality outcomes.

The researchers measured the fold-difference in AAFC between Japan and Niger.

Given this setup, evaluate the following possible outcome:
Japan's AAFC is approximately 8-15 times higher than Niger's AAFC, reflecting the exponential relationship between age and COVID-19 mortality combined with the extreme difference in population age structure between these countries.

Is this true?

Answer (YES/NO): NO